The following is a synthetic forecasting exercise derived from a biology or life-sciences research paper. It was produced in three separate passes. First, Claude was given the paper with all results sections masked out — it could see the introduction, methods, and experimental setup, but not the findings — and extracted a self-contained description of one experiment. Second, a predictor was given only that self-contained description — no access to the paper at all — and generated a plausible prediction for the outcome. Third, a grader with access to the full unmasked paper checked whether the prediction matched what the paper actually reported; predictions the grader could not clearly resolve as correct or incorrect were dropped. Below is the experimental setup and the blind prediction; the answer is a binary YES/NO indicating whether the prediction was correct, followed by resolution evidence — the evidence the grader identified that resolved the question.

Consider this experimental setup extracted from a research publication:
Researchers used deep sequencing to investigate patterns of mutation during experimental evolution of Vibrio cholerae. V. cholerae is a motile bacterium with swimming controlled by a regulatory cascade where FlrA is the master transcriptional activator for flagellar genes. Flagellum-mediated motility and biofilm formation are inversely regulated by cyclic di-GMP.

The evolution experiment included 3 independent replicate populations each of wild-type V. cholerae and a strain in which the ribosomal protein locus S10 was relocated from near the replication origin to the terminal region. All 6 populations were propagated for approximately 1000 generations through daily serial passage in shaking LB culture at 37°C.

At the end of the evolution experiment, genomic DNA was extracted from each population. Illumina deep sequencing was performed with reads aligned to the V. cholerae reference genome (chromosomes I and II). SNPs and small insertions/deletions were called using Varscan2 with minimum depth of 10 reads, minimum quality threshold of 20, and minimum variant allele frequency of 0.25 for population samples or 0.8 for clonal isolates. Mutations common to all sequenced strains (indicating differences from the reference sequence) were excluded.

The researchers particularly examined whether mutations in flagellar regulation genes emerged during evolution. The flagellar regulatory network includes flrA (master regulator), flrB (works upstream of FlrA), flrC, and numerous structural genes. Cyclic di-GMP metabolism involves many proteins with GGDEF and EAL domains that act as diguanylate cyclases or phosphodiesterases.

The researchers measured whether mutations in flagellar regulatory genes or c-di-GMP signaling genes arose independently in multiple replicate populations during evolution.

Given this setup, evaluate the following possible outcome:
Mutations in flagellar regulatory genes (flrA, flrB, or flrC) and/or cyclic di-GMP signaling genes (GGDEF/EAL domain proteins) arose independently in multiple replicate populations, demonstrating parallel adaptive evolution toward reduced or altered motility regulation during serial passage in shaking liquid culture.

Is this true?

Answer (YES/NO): YES